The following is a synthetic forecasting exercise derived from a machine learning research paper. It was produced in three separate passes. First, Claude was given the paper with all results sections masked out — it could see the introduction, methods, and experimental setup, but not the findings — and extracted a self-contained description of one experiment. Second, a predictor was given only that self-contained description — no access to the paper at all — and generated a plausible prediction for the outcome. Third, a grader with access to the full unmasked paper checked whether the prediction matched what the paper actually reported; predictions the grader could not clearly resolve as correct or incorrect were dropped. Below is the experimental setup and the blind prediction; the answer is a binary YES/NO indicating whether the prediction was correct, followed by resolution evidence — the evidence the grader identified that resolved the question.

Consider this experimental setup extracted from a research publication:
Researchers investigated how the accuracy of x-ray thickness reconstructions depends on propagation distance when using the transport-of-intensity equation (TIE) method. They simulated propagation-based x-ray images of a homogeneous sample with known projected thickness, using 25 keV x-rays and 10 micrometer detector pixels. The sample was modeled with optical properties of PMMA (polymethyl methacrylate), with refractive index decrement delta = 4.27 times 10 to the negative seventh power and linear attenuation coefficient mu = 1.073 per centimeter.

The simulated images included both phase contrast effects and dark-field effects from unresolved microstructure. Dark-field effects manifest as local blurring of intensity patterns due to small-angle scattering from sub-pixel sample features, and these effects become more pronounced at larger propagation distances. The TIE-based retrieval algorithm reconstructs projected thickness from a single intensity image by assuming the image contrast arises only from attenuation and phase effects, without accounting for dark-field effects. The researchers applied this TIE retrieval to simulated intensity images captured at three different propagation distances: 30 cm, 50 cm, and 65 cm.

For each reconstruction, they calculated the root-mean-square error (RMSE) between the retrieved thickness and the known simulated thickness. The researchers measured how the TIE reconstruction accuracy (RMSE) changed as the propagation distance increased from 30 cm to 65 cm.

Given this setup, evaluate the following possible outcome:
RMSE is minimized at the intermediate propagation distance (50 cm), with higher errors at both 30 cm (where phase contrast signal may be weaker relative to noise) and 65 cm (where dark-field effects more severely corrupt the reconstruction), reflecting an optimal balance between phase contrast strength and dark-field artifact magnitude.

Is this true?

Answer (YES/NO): NO